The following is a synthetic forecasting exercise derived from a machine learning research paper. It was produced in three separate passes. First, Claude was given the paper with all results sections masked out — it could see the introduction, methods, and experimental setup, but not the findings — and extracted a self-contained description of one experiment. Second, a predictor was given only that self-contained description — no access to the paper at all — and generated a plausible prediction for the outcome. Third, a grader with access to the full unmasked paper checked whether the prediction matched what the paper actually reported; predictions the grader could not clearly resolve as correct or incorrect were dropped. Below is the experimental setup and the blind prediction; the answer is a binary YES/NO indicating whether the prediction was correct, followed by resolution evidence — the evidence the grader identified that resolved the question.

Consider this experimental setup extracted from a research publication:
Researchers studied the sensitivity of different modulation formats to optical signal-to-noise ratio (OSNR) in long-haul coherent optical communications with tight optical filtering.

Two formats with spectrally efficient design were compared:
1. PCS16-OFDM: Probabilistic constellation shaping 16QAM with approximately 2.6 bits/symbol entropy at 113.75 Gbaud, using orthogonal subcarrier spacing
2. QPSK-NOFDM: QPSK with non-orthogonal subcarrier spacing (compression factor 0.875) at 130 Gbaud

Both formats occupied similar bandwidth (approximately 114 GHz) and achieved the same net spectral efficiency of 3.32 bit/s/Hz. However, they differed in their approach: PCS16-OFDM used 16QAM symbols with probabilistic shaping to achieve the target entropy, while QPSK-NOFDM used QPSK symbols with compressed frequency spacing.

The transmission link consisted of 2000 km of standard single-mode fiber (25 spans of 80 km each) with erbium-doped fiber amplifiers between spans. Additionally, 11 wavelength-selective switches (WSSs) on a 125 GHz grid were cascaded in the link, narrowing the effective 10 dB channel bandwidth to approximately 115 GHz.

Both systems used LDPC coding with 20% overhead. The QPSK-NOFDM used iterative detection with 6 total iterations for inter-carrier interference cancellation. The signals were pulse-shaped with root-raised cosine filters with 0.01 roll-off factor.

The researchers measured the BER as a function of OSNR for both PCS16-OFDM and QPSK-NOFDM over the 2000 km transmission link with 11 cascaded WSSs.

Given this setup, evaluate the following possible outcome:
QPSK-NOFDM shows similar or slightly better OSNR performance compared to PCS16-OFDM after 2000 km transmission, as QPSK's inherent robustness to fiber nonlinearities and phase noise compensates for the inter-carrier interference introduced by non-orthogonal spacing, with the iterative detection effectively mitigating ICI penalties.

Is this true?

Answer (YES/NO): NO